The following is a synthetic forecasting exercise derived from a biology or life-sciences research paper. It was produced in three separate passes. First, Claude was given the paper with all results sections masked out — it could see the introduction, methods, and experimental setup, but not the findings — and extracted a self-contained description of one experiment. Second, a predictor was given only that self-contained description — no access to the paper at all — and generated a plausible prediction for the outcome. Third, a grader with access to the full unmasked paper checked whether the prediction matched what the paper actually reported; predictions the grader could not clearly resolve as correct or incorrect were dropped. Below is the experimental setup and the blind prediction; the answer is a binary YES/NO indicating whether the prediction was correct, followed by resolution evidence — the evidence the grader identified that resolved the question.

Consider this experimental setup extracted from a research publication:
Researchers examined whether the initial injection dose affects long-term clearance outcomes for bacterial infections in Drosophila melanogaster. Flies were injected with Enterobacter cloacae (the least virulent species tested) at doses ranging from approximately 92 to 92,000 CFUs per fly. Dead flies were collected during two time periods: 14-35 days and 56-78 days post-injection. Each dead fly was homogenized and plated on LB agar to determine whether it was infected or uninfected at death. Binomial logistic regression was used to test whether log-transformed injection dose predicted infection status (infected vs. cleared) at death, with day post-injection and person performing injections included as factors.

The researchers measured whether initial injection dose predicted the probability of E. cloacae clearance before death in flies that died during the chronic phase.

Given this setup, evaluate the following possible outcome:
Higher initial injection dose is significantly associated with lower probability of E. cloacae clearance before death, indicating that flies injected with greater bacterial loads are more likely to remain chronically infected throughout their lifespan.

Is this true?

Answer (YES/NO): YES